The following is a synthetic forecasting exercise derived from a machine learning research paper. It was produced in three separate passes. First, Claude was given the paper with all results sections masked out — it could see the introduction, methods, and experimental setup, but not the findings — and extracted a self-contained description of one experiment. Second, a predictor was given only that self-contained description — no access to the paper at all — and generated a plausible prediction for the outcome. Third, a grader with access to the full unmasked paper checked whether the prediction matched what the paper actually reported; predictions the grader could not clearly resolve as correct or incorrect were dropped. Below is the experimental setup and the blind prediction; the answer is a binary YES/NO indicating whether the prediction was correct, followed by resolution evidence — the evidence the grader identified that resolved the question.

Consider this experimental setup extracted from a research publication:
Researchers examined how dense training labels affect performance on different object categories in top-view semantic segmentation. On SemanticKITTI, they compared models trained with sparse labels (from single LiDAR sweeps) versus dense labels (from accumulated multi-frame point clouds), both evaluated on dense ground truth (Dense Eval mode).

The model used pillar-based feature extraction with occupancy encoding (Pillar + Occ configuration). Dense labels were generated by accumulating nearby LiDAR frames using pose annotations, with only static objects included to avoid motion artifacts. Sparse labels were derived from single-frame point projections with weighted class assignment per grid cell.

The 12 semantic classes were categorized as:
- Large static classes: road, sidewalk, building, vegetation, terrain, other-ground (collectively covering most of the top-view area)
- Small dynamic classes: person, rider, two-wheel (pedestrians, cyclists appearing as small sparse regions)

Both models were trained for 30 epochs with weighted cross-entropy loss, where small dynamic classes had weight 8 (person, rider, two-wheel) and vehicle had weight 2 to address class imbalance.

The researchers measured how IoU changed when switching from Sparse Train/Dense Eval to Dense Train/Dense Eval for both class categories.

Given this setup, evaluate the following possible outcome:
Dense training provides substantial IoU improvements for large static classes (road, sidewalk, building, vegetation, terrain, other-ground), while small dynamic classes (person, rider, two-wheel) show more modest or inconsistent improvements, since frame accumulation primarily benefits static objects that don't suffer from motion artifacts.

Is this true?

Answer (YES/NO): NO